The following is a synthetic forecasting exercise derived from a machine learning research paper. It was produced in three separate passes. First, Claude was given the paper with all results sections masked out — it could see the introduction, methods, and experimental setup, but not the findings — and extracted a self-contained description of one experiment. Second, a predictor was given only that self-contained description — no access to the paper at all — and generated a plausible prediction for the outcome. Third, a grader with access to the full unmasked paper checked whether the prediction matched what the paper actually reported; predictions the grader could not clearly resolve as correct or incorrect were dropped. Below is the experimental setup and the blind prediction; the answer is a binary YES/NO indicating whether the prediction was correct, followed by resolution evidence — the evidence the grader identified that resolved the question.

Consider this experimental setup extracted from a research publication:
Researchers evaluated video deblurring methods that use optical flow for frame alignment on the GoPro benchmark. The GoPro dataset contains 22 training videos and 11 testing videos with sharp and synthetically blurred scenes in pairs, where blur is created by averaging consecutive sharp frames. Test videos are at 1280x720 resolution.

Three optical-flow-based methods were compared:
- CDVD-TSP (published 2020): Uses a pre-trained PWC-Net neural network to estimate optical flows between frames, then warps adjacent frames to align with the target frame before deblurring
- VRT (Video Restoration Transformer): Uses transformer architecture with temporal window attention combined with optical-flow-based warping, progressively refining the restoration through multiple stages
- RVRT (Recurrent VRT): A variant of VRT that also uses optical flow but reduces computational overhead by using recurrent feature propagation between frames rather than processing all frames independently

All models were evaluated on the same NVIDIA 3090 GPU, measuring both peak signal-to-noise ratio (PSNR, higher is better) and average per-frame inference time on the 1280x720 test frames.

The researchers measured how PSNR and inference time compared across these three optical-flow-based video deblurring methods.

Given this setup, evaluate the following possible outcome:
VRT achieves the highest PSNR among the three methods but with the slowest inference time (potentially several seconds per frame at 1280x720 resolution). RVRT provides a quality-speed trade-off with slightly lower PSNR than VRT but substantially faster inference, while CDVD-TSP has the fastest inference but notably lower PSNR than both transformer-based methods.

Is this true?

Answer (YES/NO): NO